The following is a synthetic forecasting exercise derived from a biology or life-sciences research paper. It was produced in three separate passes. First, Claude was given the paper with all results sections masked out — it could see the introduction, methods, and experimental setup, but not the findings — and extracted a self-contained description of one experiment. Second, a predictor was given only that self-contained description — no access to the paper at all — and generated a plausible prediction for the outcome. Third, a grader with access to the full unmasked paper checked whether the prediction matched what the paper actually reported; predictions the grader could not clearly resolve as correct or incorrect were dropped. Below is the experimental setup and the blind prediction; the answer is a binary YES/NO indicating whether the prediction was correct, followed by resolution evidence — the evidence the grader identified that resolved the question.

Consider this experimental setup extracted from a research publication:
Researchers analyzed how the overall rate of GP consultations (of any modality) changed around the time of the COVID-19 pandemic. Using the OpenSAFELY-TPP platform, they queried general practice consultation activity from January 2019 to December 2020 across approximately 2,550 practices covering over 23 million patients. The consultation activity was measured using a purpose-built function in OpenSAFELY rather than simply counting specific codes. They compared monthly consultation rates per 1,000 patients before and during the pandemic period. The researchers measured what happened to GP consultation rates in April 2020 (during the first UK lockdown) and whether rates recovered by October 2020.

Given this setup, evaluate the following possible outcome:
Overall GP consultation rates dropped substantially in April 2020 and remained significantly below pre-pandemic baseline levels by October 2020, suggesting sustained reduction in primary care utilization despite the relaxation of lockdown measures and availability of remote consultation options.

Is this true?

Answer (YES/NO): NO